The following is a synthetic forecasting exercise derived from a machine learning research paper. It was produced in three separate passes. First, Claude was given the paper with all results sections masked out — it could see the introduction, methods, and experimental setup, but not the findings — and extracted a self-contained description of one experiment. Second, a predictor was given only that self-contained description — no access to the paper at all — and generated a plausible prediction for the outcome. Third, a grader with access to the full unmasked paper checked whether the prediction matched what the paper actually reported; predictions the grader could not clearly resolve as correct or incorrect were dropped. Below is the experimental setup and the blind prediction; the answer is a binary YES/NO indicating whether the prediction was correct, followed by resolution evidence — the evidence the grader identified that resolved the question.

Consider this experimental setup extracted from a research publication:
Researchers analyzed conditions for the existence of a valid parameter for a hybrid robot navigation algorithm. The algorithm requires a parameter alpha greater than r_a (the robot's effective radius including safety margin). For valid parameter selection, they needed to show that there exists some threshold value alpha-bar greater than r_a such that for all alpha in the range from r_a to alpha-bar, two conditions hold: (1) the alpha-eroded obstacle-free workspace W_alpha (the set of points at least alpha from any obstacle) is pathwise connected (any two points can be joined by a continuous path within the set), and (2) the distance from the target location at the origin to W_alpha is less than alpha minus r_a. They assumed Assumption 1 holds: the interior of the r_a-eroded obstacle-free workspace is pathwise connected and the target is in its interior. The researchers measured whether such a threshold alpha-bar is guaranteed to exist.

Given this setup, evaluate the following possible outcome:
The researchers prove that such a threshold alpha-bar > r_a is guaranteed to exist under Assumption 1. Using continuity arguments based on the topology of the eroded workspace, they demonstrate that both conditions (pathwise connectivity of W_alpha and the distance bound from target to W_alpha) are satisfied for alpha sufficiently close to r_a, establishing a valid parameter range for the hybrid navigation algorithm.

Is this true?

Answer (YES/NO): YES